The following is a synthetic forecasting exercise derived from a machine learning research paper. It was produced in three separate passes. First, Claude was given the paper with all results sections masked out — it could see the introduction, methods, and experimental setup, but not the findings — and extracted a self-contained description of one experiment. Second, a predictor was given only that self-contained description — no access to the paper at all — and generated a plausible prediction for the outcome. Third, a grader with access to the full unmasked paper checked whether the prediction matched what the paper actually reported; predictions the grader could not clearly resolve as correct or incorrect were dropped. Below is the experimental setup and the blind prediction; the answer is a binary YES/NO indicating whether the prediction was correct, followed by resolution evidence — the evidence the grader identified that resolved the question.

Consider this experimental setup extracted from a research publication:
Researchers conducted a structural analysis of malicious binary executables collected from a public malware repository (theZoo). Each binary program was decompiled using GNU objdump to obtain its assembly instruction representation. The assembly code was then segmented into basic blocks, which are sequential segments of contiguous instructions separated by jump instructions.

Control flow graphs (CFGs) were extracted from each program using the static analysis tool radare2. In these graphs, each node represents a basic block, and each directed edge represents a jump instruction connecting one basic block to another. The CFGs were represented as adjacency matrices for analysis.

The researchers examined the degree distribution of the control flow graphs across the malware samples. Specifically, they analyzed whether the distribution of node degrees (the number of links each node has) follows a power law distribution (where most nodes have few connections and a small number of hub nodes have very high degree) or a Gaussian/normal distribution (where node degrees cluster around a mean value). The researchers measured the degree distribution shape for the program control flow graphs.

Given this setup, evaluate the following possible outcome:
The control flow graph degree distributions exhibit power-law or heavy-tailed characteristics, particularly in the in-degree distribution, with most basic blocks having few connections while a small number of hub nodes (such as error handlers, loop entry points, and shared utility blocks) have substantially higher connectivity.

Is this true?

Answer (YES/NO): YES